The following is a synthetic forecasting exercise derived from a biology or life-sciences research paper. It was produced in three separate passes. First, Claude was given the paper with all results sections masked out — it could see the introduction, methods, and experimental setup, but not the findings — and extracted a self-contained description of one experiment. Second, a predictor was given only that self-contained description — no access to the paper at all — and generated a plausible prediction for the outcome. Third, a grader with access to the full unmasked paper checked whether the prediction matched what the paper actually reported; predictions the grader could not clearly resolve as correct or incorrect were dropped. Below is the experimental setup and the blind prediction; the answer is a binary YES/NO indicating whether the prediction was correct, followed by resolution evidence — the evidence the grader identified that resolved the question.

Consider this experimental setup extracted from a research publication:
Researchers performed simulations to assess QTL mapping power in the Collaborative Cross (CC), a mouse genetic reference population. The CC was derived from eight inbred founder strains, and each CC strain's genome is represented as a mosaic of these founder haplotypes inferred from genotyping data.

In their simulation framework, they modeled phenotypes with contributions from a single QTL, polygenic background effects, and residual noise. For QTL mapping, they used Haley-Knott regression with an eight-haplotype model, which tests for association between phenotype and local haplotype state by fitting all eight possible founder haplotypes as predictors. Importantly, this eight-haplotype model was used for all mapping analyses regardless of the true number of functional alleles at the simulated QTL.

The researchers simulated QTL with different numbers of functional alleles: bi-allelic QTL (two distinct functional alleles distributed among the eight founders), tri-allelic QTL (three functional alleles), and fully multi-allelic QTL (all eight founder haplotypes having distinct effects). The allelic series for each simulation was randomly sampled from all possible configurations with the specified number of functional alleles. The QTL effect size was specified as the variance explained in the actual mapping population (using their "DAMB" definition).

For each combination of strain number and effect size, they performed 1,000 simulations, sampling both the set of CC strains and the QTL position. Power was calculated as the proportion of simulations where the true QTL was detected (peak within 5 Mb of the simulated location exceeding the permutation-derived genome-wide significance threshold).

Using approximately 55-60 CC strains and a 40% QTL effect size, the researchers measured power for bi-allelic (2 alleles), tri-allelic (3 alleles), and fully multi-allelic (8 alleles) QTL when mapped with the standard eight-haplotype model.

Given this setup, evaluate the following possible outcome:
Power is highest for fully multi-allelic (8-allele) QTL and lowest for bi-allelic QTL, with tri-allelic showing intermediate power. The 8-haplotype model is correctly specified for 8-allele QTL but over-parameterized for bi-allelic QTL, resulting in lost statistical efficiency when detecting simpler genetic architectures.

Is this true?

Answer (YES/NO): NO